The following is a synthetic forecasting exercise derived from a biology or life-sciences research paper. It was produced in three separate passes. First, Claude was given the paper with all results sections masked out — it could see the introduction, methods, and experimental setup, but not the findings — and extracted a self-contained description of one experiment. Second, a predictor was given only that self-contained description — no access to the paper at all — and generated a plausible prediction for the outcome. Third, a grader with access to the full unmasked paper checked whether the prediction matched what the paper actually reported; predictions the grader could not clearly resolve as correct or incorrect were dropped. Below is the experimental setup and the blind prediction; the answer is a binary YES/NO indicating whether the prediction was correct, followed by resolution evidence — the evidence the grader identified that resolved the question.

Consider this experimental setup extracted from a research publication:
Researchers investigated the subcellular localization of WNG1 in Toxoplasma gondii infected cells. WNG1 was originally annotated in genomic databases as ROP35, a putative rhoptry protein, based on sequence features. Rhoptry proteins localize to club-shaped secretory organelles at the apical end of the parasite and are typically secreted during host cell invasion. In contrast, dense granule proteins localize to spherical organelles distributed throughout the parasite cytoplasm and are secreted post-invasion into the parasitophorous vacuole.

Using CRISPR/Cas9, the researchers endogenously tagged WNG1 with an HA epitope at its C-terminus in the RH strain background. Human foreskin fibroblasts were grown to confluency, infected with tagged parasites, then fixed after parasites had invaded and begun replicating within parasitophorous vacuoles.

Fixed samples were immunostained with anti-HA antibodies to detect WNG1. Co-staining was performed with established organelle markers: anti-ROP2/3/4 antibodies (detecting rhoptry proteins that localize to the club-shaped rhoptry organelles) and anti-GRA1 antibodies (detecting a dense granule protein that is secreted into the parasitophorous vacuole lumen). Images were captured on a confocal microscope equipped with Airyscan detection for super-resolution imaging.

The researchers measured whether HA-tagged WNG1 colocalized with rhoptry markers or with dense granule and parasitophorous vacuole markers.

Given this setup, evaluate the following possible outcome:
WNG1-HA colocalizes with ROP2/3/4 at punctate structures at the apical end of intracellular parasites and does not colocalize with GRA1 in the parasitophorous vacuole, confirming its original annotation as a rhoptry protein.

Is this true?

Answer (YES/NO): NO